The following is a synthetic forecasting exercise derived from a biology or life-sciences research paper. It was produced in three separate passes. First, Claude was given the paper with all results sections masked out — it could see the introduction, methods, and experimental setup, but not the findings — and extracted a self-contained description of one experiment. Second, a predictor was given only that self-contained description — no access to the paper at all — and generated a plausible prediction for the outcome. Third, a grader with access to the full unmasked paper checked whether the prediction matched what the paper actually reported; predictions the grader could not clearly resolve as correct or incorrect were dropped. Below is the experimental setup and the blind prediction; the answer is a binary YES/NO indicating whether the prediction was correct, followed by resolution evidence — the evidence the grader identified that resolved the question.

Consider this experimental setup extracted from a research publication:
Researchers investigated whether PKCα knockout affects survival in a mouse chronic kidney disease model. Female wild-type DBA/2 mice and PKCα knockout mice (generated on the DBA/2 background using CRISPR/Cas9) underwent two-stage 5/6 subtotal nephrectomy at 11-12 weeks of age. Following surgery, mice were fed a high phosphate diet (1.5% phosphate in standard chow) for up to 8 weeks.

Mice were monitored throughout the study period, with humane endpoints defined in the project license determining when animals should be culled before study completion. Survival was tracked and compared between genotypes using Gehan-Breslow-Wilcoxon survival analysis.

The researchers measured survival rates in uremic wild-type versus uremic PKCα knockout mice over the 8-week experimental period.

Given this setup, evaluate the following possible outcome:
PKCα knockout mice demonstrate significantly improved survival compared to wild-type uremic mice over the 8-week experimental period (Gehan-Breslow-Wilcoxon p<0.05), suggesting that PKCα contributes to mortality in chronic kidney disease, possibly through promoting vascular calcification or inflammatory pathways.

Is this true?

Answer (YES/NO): NO